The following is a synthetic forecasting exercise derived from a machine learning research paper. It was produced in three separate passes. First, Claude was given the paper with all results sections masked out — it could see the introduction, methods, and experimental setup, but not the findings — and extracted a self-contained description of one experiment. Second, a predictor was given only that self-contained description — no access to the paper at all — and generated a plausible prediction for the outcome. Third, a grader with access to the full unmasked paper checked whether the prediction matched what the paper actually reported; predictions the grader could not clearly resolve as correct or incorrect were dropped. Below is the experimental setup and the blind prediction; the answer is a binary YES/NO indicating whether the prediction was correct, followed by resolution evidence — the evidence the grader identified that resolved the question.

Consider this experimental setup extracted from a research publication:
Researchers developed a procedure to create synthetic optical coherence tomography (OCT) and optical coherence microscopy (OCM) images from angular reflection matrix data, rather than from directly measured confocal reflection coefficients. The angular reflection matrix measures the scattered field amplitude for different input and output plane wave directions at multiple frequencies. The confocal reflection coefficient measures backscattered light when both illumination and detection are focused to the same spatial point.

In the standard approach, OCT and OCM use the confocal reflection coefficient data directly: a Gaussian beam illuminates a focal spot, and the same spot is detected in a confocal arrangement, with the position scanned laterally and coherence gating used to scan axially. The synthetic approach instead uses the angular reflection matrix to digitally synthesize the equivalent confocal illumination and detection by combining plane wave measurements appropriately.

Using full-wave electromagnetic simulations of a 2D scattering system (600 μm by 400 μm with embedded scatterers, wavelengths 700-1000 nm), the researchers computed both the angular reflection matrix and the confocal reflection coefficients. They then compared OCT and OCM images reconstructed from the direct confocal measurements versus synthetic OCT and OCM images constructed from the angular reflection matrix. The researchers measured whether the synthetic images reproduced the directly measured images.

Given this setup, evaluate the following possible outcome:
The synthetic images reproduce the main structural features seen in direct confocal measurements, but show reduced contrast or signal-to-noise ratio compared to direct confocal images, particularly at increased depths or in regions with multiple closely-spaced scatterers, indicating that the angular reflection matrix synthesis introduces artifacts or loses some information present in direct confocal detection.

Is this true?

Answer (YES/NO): NO